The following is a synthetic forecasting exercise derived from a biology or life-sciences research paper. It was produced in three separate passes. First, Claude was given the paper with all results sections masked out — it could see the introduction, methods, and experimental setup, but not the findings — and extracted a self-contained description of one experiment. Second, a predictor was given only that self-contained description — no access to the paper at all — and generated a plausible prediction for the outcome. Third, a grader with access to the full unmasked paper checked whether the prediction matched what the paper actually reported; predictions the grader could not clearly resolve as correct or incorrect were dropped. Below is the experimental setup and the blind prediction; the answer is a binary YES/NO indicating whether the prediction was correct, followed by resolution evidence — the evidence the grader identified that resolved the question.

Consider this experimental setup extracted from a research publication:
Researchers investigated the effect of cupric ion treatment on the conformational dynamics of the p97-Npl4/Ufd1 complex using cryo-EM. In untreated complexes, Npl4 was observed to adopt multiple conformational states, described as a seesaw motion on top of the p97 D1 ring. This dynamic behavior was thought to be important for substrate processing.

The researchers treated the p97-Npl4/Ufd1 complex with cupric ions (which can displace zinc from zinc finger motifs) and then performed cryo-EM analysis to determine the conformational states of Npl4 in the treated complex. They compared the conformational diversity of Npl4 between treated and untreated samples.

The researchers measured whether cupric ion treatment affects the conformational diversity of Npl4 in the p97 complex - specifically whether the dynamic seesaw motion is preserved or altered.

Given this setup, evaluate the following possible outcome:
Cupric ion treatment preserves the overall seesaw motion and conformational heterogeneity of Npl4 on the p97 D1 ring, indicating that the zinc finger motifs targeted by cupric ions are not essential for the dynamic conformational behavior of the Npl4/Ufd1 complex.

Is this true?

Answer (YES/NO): NO